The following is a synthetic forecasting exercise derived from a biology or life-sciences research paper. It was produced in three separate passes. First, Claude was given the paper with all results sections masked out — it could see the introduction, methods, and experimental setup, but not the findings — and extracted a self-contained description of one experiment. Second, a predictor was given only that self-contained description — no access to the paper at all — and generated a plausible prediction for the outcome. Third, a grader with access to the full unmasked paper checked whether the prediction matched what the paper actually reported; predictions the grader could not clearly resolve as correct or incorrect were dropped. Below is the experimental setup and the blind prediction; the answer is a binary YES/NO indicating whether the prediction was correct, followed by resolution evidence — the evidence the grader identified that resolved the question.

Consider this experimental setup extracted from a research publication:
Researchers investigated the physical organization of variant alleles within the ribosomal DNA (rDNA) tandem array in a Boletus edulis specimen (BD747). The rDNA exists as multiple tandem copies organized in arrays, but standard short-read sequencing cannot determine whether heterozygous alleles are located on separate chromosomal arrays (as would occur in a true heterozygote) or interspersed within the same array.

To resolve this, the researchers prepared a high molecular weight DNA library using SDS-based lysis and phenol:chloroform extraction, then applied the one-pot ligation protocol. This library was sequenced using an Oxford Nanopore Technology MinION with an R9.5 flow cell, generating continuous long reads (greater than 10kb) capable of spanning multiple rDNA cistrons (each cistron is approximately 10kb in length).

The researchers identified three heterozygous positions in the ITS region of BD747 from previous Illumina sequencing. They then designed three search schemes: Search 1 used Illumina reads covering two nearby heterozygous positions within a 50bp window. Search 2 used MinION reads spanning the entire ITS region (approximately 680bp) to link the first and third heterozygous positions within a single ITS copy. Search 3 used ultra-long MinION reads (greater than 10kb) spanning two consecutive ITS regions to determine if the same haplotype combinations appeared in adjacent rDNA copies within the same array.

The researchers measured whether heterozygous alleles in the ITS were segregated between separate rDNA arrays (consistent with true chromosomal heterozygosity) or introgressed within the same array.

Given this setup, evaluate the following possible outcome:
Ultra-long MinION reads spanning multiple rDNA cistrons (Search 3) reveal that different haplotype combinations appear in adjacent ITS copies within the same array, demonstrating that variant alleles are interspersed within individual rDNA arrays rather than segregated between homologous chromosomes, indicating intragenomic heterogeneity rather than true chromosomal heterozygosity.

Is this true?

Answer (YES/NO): YES